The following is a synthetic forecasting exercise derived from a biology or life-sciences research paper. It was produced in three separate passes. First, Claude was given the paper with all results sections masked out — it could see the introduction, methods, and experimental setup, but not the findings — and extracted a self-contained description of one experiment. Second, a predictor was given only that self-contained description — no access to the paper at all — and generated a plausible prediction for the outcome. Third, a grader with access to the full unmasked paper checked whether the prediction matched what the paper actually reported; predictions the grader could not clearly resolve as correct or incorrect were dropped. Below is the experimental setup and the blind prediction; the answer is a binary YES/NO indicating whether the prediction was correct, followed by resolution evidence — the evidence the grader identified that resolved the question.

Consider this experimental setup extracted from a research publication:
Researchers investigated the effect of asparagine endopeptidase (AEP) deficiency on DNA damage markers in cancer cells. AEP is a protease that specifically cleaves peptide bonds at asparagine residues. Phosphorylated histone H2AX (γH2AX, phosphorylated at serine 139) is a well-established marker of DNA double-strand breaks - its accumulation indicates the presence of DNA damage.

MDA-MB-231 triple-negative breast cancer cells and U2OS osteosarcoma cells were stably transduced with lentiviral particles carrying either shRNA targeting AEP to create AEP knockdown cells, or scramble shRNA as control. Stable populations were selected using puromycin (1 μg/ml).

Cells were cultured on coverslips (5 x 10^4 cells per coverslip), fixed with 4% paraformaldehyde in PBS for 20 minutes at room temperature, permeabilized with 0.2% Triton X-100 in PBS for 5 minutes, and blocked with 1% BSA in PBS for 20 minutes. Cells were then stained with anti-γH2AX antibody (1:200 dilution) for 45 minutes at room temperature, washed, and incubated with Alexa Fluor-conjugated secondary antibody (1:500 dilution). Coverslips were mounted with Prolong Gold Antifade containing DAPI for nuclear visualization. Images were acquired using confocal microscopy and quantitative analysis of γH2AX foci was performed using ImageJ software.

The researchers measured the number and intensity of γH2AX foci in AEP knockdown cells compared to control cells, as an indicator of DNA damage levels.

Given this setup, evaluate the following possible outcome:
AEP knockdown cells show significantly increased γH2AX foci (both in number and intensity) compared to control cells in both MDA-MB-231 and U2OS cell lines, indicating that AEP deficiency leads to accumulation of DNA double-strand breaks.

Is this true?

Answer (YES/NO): YES